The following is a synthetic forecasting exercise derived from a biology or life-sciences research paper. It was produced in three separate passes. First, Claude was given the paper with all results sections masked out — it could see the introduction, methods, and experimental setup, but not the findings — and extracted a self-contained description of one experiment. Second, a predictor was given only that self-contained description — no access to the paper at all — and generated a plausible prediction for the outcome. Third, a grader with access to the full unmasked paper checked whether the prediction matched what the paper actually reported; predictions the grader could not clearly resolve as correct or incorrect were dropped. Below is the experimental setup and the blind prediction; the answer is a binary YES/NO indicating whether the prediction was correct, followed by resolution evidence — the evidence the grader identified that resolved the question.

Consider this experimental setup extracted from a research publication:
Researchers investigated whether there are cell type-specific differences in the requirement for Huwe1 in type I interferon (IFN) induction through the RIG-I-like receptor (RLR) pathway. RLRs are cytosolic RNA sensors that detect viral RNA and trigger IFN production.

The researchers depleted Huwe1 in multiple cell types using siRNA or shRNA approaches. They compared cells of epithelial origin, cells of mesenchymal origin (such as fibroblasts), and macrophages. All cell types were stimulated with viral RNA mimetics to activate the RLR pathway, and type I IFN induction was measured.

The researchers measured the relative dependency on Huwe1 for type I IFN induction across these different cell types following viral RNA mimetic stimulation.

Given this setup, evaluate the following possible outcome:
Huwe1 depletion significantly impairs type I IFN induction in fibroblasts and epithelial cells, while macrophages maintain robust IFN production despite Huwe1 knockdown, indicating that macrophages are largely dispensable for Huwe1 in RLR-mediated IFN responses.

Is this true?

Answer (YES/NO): YES